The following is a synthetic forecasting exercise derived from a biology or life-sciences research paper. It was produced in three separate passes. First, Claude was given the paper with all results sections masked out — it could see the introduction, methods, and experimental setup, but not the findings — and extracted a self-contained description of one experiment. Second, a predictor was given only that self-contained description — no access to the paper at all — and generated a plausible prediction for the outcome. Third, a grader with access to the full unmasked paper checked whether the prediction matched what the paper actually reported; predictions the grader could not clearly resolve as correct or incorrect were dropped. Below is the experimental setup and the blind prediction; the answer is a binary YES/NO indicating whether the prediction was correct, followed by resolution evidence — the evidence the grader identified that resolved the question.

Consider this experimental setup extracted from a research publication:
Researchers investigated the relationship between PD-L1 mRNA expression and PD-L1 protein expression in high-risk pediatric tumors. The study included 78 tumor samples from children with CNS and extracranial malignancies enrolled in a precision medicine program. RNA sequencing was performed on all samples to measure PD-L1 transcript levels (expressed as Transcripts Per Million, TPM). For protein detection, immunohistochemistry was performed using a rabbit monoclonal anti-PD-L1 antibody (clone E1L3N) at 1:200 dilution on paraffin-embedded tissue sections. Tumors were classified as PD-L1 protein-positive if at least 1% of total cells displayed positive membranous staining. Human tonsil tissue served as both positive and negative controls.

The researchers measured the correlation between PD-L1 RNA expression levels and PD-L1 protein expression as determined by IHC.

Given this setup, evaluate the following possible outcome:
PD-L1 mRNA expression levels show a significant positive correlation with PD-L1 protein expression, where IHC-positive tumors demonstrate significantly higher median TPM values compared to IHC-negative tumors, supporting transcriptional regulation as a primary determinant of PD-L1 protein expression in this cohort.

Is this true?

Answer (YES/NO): NO